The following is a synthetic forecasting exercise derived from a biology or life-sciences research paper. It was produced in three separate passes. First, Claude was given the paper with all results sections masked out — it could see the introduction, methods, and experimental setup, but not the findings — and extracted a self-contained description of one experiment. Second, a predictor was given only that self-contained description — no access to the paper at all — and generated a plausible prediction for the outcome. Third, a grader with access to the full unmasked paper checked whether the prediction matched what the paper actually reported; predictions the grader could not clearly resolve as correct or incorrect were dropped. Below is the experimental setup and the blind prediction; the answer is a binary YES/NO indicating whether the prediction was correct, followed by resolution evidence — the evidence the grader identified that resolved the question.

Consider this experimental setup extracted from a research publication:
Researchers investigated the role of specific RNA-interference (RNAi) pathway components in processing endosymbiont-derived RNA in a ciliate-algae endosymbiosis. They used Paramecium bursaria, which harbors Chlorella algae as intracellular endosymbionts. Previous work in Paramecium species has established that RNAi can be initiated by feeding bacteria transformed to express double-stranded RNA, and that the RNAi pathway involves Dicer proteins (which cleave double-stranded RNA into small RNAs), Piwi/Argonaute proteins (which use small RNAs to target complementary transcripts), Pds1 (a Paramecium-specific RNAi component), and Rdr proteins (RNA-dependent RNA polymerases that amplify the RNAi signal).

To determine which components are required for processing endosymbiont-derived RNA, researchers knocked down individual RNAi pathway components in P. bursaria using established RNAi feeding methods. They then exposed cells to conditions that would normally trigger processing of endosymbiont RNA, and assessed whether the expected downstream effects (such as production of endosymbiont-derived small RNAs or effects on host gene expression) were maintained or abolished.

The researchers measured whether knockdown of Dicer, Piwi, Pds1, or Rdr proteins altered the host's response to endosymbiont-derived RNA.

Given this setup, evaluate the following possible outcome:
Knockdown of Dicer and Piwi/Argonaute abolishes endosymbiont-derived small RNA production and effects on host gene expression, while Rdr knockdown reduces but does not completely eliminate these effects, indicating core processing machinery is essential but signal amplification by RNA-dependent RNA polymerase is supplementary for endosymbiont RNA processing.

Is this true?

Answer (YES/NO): NO